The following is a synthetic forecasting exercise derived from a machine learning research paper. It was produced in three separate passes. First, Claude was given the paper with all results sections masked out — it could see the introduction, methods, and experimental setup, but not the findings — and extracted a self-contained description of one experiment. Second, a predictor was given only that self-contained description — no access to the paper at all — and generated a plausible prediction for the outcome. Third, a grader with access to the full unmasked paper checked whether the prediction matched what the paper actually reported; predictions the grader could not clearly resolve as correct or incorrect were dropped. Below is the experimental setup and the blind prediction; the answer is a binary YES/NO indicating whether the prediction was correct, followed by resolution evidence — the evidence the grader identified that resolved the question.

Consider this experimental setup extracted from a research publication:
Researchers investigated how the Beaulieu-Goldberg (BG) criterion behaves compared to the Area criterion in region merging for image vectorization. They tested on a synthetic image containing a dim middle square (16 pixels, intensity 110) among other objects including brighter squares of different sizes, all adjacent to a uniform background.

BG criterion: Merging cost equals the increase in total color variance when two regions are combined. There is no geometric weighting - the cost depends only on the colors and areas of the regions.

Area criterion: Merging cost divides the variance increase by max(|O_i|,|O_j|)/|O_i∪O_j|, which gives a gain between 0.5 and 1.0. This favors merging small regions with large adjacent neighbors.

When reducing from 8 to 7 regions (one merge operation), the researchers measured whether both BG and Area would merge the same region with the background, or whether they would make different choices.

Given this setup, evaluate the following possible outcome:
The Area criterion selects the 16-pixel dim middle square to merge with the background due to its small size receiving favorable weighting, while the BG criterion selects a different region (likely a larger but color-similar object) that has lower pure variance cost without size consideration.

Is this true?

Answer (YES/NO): NO